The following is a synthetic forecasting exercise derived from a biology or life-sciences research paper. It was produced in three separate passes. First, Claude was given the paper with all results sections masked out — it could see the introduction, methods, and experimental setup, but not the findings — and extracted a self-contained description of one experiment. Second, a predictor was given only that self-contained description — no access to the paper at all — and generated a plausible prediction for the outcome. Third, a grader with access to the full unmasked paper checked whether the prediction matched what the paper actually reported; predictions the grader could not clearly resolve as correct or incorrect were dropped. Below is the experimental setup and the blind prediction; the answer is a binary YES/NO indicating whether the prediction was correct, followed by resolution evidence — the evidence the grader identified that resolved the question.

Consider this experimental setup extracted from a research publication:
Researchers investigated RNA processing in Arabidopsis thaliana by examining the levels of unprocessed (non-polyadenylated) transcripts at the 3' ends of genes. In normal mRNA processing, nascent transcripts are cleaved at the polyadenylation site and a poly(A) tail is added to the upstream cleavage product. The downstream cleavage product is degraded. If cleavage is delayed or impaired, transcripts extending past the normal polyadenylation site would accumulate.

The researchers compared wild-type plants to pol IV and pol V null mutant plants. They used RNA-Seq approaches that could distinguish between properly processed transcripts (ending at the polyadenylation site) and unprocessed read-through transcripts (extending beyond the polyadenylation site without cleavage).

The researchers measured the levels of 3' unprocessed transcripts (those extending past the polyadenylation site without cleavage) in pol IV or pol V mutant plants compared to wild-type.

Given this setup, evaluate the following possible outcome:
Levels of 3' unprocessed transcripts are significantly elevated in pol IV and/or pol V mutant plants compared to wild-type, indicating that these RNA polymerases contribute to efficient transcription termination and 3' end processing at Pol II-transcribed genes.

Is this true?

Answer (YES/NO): YES